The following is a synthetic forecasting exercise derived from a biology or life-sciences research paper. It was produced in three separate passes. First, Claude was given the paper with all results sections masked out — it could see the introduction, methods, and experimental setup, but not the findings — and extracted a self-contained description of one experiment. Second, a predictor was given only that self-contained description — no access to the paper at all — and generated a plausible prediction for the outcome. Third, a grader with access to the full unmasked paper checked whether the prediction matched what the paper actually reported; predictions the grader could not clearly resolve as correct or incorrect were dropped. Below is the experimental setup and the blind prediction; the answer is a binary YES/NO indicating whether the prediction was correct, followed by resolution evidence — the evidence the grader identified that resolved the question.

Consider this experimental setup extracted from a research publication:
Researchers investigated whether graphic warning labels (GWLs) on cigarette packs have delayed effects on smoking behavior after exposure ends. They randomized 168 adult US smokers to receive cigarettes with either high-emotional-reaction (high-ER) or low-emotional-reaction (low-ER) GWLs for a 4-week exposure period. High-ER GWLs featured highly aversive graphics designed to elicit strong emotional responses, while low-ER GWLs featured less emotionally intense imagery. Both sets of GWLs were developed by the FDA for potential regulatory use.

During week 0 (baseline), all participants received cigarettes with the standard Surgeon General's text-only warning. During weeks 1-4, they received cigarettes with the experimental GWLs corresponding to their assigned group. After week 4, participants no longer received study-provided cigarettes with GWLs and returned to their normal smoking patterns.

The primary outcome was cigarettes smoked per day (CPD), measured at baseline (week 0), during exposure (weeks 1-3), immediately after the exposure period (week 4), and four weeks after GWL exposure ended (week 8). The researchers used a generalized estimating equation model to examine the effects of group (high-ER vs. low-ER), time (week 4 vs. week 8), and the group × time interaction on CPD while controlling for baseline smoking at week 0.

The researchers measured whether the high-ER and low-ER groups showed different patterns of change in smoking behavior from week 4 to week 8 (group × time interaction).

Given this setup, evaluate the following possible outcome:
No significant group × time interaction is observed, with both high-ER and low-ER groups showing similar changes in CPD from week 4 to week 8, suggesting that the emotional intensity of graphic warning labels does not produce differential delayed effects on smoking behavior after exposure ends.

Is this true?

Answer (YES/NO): YES